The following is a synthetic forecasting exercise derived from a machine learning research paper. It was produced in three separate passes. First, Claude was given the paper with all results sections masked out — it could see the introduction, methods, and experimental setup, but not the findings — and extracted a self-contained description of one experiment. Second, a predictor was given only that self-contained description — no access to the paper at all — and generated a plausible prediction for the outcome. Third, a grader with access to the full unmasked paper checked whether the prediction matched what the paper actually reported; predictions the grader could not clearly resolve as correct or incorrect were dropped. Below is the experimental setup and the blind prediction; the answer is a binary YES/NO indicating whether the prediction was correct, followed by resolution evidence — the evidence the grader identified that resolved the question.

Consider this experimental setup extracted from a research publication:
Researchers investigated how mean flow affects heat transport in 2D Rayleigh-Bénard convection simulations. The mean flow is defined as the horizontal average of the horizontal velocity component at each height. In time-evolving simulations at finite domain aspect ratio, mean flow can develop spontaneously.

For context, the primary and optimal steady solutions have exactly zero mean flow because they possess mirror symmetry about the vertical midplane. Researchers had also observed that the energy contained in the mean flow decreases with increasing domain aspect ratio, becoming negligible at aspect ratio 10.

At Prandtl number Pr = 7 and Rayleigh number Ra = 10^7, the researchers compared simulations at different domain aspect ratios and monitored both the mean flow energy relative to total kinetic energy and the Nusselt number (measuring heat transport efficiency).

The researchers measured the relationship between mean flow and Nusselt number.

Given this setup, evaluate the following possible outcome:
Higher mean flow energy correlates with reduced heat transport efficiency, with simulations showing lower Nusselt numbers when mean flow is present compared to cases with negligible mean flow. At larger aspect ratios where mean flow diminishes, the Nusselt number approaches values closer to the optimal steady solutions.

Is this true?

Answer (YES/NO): NO